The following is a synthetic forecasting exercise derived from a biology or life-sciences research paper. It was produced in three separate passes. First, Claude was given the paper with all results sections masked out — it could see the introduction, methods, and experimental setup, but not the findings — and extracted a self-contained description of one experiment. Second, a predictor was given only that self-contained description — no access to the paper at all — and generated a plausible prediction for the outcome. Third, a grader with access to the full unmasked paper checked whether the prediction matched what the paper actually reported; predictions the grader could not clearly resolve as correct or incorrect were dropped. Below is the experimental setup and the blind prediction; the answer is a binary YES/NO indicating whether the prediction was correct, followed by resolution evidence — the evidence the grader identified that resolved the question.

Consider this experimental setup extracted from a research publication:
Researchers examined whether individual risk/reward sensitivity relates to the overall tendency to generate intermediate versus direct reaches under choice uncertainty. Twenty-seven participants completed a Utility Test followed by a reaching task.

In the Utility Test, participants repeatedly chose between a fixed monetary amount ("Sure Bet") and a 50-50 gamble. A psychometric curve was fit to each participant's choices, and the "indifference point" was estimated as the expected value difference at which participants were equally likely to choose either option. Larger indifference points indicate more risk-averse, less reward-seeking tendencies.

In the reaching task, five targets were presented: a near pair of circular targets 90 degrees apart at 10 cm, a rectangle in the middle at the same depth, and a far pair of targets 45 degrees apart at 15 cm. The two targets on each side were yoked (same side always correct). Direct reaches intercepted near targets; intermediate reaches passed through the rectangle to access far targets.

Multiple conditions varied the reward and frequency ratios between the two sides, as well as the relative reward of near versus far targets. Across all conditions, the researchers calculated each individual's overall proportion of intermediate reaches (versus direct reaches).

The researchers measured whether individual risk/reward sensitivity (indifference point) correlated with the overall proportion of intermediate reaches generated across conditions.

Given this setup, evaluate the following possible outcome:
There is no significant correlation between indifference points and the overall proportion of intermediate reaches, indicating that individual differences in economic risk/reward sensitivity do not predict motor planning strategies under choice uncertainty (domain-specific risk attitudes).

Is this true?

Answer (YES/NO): NO